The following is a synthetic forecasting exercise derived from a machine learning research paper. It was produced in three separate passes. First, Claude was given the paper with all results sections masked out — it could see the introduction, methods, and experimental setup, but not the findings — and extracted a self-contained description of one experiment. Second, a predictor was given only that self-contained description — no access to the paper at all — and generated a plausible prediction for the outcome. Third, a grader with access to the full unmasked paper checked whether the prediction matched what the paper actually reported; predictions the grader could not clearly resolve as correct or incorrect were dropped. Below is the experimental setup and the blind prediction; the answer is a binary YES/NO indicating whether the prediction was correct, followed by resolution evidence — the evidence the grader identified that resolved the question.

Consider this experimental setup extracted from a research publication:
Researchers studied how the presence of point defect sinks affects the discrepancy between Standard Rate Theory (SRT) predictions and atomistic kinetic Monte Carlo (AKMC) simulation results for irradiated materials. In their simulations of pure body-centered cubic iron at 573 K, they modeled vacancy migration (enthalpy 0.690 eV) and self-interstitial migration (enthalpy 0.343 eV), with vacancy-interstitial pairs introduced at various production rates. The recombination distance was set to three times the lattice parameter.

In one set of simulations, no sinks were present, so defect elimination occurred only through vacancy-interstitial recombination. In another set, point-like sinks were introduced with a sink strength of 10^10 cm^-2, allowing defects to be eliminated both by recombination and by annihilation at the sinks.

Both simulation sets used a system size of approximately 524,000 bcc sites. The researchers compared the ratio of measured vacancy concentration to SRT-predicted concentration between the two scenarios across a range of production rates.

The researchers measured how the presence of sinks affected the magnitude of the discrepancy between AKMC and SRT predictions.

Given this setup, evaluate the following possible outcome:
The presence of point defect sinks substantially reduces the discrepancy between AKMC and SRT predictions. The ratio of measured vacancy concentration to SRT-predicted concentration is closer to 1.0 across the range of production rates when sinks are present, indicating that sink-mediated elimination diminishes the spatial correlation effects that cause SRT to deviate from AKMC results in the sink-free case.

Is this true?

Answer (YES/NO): YES